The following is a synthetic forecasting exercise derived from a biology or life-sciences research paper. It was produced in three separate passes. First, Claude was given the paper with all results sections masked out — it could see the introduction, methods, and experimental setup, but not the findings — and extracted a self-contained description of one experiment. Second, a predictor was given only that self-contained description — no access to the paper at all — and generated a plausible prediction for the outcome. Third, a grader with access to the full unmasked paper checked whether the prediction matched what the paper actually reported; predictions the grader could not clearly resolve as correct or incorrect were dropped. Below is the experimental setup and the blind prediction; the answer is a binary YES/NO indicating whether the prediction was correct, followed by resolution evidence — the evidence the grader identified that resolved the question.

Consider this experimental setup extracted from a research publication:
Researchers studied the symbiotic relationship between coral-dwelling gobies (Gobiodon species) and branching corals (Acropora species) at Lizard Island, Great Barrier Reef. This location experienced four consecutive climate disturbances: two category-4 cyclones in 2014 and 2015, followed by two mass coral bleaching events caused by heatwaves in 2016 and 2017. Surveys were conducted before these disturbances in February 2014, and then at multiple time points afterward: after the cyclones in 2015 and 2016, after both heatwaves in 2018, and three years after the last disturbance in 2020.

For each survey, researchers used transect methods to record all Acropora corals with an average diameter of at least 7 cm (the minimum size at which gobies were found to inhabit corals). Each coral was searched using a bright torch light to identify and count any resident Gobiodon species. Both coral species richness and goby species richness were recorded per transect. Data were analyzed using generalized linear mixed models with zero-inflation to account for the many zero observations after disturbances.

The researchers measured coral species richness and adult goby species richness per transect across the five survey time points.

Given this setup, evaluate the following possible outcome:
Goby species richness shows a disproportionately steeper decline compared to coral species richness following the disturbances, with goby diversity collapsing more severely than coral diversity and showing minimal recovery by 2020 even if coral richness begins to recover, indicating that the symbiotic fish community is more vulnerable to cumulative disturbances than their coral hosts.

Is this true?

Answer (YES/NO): YES